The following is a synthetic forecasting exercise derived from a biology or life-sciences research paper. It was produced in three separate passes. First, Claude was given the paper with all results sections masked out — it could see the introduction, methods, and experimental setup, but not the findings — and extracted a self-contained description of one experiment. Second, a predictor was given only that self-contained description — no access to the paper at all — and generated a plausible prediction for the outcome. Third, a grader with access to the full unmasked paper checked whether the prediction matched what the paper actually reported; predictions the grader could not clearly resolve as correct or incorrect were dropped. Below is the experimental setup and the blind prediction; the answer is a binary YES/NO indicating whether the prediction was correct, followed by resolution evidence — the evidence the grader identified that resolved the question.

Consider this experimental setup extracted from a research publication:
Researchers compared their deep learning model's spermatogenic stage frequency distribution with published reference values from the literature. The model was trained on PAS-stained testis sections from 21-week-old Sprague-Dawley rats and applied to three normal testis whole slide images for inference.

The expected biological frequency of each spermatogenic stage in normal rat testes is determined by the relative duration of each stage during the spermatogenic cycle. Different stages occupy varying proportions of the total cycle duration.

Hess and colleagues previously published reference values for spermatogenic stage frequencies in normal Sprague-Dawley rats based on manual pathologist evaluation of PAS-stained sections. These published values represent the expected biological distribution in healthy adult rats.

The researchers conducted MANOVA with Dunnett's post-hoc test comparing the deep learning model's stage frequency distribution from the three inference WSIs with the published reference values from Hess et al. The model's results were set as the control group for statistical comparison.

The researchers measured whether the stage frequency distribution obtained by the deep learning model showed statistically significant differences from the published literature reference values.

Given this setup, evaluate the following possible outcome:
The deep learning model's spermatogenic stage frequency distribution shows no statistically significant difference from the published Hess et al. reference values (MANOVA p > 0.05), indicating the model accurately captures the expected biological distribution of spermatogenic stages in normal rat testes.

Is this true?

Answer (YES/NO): NO